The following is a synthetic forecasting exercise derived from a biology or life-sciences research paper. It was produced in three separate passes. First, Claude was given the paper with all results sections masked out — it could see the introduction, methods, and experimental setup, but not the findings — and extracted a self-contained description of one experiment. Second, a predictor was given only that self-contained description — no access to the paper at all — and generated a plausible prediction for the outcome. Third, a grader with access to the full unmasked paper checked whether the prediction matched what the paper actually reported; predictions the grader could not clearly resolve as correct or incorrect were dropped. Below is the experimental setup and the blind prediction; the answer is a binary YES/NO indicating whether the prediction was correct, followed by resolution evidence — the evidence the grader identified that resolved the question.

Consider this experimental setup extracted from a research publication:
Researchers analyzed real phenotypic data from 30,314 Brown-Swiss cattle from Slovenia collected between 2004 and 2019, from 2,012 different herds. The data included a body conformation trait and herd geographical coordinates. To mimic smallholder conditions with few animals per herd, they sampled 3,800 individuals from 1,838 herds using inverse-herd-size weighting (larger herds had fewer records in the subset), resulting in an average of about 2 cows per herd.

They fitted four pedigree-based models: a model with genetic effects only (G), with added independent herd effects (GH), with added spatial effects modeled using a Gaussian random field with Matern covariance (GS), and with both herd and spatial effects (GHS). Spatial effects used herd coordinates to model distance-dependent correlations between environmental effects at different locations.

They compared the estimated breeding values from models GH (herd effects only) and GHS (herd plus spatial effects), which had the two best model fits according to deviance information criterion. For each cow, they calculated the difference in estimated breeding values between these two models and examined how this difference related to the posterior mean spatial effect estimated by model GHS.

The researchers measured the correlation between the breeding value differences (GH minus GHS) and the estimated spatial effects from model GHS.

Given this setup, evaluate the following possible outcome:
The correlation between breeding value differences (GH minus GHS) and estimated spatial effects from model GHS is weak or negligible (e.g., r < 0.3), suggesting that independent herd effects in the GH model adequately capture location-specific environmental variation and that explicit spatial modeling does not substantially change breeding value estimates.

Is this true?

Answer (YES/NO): NO